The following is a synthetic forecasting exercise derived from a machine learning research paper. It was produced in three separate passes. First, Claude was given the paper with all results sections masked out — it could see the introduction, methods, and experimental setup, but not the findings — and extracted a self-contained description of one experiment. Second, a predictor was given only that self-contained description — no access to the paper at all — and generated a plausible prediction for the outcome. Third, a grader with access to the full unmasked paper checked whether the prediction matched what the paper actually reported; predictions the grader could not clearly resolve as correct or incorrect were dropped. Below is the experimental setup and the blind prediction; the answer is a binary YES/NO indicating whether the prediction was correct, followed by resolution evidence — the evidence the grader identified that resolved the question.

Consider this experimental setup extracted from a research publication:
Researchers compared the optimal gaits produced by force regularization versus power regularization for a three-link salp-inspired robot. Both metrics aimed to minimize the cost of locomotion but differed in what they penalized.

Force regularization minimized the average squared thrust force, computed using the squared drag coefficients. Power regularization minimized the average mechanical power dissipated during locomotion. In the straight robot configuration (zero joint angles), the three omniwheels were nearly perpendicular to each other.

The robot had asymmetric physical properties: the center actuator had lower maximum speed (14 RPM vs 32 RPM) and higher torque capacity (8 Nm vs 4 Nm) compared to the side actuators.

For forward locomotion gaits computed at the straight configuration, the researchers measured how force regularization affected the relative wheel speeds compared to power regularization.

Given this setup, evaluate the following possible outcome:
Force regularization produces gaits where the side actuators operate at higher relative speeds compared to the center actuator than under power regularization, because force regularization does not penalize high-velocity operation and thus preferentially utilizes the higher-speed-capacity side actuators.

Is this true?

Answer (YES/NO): NO